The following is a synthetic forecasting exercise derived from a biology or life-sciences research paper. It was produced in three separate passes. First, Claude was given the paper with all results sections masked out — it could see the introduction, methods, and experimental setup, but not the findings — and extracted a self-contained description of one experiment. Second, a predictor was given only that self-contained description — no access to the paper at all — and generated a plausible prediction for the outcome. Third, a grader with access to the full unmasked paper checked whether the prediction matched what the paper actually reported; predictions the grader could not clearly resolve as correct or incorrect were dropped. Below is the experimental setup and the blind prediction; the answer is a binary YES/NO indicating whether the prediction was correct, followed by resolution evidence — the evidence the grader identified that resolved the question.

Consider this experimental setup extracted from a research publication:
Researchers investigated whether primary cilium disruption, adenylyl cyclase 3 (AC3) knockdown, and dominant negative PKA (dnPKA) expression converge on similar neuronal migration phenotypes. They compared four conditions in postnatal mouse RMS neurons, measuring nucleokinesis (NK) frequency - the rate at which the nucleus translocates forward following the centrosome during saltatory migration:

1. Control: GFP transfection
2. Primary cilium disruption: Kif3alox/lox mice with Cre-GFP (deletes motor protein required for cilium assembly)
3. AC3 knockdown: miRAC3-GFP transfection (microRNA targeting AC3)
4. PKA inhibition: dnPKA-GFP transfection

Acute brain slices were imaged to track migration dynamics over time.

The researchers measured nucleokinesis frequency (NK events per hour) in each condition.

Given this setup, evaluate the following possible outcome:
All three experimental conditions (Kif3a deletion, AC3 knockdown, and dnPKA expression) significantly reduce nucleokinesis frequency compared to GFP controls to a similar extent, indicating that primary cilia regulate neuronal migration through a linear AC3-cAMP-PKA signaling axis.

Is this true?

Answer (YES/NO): YES